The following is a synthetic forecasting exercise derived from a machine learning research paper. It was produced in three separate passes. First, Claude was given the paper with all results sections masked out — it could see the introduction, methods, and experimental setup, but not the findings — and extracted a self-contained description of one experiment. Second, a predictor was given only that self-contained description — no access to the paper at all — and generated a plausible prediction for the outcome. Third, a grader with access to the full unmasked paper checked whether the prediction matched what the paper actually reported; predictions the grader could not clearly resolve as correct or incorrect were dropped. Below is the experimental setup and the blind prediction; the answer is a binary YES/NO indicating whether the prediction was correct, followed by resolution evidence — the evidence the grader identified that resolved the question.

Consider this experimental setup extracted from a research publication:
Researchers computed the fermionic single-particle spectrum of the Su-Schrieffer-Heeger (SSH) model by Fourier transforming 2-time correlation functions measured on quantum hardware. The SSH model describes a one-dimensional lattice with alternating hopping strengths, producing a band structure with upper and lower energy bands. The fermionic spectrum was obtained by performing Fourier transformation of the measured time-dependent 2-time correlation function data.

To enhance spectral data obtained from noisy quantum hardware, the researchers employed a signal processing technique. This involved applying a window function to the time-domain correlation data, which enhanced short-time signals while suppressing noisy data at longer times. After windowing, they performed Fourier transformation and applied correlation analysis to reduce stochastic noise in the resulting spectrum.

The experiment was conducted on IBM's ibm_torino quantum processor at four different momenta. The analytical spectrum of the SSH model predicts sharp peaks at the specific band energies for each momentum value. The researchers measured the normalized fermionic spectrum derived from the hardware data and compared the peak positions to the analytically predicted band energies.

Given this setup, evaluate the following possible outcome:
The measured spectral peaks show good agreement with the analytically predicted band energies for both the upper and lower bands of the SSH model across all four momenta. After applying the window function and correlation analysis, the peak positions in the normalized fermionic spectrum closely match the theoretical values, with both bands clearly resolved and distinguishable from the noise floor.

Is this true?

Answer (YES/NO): NO